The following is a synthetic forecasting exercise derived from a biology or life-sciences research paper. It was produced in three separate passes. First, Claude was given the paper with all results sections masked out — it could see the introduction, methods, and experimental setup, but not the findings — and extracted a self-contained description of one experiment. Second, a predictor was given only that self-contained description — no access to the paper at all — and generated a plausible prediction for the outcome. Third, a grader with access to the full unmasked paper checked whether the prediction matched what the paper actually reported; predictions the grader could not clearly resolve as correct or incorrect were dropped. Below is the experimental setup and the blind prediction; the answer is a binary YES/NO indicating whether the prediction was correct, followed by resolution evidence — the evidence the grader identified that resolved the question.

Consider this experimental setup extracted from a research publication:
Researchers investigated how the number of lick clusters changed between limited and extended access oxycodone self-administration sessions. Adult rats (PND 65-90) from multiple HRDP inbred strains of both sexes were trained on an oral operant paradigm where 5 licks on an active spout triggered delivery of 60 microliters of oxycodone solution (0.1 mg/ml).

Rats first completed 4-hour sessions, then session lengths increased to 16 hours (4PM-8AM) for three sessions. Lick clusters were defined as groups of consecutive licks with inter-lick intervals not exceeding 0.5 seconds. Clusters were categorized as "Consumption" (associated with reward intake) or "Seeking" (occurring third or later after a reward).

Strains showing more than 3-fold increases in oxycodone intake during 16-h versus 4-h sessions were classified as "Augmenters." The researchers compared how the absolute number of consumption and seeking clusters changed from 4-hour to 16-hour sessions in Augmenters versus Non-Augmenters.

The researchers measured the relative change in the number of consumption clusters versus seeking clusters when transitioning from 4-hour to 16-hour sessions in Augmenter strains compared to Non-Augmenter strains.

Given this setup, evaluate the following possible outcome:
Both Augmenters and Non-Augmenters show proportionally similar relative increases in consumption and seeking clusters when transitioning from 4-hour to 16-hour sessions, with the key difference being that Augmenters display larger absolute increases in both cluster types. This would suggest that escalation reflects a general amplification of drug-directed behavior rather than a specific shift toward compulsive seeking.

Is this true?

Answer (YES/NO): NO